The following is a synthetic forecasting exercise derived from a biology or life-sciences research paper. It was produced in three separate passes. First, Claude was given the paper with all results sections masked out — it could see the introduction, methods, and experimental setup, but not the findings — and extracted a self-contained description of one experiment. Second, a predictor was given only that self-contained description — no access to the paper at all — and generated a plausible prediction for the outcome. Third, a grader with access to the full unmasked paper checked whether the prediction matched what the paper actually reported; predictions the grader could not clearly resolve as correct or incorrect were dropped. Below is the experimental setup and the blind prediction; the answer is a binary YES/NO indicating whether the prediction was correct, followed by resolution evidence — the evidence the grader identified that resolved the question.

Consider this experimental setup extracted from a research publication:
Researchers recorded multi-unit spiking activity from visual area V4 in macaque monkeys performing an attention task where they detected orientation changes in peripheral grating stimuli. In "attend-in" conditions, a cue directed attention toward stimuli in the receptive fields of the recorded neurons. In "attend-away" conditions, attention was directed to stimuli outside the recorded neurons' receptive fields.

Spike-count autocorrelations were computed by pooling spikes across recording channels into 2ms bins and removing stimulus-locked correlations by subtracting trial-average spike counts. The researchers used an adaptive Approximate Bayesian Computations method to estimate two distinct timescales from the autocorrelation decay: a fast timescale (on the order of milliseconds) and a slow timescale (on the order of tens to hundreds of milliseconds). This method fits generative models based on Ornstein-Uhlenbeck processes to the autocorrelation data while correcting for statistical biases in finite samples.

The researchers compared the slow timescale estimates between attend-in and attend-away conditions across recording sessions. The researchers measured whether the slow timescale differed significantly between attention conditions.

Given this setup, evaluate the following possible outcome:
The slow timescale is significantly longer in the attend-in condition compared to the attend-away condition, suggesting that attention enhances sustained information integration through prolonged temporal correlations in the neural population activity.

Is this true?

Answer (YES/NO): YES